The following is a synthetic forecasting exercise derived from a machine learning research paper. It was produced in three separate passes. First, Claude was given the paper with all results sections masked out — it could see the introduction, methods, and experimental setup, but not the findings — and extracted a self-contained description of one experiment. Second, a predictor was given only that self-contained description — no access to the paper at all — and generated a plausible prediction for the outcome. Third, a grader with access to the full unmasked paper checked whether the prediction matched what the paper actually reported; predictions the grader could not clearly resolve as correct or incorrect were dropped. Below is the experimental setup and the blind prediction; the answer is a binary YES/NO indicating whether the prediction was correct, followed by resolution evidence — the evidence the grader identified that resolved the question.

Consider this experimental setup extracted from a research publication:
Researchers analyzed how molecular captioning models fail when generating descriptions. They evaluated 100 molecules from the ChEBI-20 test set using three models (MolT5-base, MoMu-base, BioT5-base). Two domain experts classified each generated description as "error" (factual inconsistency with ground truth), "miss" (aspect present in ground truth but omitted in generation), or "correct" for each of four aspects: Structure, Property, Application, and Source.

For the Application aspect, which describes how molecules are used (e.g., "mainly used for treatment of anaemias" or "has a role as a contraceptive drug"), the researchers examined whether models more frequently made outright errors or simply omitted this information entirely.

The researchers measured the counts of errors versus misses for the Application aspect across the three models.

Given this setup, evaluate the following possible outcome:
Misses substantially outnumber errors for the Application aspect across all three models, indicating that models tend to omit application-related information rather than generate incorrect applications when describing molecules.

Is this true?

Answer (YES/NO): YES